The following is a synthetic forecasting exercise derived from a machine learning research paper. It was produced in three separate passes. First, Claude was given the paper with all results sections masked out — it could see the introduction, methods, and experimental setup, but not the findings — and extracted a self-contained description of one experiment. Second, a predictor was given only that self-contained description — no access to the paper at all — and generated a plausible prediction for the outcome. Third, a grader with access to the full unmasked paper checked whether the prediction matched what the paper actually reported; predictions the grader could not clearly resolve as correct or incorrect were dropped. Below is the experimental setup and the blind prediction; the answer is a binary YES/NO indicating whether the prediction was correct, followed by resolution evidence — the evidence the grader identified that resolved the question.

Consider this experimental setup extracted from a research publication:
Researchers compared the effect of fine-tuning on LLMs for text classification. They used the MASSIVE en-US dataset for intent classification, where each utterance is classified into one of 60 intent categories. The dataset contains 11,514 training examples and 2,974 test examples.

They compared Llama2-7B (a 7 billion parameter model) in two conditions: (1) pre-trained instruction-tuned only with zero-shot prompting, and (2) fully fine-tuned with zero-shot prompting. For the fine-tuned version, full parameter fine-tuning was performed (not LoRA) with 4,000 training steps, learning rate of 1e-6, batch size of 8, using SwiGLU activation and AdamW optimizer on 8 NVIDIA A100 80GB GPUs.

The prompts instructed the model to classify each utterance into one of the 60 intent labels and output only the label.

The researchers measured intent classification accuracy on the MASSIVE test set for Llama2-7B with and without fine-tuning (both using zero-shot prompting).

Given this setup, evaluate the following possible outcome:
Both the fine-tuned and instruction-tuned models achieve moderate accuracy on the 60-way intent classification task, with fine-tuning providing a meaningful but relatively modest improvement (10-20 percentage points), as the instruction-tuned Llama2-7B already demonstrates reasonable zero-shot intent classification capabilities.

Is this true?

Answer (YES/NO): NO